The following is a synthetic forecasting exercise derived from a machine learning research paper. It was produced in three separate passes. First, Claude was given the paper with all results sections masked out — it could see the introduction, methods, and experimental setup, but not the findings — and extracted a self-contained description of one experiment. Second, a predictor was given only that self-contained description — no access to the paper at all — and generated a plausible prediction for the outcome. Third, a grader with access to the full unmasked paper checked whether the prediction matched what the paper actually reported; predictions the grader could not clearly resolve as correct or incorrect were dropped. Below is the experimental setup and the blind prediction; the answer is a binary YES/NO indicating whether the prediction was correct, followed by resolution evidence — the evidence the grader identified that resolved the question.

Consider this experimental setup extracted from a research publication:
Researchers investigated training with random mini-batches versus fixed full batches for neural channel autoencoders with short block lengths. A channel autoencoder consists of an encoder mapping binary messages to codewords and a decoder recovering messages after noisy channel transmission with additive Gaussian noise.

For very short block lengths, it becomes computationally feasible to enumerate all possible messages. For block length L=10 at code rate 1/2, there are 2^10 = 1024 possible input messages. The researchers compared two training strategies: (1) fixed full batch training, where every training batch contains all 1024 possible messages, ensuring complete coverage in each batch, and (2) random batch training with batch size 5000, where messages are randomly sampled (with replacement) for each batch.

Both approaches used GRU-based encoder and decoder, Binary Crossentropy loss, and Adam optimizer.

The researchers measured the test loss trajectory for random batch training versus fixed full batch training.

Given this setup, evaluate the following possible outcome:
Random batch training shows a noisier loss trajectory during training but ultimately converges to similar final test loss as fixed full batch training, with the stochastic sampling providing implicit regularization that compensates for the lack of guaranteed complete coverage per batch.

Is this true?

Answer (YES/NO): NO